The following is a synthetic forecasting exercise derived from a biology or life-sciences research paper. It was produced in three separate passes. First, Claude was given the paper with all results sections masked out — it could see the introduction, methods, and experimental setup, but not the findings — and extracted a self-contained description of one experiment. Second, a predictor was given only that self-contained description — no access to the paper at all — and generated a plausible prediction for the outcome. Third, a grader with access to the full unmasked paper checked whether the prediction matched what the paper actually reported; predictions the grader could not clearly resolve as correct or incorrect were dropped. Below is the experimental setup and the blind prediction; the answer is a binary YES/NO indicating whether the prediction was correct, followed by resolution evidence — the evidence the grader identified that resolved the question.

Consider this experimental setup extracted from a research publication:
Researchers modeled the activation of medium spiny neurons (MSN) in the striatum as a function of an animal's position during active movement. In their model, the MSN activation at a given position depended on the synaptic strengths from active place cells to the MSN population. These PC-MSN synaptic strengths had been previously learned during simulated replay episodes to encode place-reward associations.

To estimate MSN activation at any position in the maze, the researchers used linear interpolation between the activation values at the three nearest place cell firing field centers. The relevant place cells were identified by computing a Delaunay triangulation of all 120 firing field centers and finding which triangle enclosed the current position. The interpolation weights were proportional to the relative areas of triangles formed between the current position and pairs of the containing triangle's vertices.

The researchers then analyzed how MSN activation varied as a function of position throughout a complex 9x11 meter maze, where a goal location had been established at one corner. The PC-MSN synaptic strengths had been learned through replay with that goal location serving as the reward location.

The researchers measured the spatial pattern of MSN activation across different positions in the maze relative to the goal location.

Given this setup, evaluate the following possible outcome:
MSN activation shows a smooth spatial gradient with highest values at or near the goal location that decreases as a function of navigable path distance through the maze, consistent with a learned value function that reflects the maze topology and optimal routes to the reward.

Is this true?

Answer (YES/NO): YES